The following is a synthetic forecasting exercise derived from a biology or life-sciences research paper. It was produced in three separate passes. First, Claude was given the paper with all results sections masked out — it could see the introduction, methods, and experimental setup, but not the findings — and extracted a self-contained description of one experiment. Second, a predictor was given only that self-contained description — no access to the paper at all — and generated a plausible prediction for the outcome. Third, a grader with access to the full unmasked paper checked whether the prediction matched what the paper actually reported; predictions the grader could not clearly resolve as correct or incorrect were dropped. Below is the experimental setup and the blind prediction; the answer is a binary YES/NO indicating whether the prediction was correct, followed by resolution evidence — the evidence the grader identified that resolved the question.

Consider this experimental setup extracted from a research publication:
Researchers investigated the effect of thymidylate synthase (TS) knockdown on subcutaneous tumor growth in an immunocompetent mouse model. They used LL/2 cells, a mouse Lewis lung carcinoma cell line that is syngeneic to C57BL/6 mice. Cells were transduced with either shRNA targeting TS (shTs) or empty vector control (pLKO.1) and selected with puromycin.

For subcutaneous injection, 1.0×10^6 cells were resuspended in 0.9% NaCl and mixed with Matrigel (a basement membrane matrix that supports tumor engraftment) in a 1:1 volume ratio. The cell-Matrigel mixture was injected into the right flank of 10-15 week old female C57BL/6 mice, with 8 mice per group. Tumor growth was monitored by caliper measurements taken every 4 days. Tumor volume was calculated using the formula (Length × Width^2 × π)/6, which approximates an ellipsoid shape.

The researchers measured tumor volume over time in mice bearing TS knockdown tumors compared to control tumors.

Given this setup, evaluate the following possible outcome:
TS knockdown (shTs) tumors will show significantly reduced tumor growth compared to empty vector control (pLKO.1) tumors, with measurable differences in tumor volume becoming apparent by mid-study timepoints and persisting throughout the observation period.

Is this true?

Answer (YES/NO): NO